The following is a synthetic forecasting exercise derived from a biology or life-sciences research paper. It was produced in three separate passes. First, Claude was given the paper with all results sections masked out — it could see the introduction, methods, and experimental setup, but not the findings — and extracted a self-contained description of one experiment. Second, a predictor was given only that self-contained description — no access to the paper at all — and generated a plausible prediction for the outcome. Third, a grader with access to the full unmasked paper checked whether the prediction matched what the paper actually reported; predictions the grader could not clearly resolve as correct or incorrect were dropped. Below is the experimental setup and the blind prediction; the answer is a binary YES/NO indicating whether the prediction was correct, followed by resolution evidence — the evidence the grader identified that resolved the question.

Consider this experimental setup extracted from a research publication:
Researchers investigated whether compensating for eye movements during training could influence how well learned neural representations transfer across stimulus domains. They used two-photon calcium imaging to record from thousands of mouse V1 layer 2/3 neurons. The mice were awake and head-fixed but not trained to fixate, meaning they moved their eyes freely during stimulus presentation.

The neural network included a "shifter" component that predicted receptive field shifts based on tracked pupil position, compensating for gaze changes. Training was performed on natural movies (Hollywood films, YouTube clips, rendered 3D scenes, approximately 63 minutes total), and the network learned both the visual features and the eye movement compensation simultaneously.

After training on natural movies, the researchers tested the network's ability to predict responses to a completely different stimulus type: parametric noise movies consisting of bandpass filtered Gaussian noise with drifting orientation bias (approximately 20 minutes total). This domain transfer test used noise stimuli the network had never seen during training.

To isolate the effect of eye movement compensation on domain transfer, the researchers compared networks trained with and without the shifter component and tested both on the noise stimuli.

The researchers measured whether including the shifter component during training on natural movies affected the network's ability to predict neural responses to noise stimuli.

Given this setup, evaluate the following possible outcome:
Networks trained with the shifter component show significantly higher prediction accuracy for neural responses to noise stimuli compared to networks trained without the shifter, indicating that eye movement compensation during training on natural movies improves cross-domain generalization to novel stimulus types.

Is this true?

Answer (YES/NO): NO